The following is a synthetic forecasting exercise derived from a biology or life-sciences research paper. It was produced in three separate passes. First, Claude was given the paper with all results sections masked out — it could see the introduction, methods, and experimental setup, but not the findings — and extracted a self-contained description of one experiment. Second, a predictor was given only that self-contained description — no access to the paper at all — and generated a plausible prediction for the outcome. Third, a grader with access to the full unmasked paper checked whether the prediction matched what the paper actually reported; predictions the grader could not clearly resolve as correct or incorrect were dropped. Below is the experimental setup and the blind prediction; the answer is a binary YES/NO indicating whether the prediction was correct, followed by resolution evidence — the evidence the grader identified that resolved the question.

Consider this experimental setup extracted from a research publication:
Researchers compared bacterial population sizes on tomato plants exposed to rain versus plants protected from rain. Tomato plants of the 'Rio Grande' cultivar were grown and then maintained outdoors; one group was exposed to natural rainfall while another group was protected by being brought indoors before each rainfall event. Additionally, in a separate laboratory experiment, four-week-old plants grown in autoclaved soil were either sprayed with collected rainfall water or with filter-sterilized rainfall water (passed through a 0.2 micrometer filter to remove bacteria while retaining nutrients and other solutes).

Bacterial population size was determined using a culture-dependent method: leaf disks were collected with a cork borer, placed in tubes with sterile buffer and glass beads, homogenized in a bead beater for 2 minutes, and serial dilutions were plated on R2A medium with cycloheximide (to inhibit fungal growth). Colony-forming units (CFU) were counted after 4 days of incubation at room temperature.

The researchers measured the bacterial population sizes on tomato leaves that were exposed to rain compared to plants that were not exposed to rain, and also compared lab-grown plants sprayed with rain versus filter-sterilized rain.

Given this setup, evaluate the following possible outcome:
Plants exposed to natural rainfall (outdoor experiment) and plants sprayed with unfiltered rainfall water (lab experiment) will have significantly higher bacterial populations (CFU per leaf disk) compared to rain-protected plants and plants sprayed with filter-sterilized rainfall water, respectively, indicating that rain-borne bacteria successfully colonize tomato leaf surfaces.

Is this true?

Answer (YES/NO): YES